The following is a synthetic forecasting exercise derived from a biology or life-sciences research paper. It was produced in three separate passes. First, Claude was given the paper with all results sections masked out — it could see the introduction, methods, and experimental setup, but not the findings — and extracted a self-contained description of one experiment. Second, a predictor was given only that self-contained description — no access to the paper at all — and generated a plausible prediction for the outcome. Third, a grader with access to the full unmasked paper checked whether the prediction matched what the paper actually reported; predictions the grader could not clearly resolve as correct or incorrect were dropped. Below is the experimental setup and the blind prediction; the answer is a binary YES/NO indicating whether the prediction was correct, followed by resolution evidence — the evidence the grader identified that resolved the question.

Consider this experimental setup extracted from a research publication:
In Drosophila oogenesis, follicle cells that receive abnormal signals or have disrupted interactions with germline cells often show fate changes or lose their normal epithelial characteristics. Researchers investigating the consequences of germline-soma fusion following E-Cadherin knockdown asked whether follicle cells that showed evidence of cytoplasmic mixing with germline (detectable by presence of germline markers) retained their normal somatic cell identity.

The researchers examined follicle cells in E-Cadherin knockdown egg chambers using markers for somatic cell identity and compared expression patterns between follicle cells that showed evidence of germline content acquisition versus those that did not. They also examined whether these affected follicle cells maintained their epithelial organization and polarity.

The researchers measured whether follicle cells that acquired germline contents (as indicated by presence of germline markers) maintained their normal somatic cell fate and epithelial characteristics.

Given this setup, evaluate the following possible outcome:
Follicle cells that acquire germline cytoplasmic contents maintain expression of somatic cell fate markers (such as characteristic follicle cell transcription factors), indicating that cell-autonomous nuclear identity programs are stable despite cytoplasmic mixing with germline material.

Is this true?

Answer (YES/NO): NO